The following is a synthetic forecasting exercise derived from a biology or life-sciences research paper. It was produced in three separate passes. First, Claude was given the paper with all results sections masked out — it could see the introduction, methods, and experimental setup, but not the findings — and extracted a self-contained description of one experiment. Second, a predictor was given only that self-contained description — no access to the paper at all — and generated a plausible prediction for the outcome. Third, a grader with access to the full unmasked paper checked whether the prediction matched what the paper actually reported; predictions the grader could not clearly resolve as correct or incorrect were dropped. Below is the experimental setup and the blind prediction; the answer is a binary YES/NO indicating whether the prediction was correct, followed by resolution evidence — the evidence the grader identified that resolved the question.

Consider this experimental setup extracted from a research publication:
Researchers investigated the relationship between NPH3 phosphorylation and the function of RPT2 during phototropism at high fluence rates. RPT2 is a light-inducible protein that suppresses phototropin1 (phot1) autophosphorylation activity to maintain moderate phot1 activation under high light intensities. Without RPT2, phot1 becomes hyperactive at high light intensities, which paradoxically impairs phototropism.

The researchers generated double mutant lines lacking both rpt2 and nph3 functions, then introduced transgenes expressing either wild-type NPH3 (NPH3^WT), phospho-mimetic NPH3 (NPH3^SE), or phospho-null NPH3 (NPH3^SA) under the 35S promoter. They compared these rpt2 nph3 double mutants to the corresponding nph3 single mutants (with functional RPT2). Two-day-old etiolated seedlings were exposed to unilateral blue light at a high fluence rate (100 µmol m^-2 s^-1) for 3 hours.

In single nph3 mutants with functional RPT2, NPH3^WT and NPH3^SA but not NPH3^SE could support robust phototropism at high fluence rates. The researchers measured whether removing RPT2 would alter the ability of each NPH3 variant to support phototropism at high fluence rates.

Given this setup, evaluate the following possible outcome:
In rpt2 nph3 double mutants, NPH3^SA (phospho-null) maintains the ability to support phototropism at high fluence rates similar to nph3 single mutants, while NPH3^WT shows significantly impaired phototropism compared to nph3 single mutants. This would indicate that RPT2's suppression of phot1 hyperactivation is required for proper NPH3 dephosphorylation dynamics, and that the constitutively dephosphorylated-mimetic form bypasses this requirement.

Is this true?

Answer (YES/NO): NO